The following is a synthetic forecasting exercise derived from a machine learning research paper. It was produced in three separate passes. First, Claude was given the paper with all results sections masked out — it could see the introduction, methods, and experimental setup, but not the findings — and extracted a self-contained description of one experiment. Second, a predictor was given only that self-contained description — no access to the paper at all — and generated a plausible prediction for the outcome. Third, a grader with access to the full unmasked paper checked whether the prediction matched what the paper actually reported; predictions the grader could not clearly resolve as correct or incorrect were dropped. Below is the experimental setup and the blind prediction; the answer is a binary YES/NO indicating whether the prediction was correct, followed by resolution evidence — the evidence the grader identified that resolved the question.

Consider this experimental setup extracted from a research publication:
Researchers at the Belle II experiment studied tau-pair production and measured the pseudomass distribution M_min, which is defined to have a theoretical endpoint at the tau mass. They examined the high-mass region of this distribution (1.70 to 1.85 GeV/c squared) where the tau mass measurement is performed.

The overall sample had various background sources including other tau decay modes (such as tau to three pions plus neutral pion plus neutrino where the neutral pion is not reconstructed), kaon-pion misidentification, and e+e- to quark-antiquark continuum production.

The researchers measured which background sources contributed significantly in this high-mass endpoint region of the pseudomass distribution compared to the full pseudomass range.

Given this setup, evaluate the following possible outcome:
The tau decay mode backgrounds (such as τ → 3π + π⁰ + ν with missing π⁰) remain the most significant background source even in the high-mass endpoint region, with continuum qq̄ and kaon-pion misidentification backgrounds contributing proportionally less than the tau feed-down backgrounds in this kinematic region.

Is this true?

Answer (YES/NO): NO